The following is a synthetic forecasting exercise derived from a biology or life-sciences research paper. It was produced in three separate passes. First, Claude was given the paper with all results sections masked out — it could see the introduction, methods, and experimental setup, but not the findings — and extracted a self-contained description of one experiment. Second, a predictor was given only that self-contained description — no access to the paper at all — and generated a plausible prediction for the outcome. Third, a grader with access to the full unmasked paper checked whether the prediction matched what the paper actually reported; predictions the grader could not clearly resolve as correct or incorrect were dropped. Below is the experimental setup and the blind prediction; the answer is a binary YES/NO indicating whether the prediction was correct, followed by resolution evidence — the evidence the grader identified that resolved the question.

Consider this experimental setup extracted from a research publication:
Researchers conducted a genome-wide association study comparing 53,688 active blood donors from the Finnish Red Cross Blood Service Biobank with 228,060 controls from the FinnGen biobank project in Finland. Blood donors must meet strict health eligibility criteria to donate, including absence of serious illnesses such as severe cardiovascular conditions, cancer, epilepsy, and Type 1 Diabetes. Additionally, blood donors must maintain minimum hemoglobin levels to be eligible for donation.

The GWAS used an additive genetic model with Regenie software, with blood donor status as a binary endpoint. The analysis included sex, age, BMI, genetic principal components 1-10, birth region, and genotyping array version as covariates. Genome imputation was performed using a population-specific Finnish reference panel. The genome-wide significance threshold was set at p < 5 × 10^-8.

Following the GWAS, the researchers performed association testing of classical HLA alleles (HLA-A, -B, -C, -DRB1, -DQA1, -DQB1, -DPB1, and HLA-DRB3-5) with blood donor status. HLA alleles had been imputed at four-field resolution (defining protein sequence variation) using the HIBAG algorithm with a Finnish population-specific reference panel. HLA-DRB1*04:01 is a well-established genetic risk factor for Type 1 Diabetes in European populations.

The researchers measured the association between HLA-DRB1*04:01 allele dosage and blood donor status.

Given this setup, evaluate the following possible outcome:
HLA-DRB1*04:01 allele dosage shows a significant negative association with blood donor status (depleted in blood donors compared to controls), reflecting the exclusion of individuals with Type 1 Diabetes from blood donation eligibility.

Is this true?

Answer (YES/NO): YES